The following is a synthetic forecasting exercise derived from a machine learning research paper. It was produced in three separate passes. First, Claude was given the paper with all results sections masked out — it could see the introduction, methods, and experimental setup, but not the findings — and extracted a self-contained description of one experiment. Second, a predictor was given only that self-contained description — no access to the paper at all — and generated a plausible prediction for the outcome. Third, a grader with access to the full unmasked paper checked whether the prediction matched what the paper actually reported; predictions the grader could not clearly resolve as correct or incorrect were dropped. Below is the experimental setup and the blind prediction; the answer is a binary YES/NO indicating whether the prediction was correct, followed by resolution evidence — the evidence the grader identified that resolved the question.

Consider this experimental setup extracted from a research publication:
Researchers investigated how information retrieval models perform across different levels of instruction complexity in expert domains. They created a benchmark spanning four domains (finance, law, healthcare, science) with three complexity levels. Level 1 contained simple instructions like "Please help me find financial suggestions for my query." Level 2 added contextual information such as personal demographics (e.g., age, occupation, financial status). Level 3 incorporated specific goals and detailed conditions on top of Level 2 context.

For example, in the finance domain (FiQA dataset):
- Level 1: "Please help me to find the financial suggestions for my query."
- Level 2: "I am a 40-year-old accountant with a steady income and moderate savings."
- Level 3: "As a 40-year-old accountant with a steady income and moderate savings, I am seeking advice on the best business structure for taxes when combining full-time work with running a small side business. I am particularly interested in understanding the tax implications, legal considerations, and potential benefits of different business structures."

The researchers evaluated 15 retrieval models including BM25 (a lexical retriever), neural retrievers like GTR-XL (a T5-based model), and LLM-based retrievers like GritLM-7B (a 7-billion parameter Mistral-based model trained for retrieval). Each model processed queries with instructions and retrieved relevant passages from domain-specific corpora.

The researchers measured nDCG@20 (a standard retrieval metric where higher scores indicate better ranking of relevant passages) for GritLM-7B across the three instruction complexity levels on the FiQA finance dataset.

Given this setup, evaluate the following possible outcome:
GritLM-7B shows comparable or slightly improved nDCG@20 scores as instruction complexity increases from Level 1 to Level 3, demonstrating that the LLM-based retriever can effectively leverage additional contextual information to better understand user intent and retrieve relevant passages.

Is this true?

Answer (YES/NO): NO